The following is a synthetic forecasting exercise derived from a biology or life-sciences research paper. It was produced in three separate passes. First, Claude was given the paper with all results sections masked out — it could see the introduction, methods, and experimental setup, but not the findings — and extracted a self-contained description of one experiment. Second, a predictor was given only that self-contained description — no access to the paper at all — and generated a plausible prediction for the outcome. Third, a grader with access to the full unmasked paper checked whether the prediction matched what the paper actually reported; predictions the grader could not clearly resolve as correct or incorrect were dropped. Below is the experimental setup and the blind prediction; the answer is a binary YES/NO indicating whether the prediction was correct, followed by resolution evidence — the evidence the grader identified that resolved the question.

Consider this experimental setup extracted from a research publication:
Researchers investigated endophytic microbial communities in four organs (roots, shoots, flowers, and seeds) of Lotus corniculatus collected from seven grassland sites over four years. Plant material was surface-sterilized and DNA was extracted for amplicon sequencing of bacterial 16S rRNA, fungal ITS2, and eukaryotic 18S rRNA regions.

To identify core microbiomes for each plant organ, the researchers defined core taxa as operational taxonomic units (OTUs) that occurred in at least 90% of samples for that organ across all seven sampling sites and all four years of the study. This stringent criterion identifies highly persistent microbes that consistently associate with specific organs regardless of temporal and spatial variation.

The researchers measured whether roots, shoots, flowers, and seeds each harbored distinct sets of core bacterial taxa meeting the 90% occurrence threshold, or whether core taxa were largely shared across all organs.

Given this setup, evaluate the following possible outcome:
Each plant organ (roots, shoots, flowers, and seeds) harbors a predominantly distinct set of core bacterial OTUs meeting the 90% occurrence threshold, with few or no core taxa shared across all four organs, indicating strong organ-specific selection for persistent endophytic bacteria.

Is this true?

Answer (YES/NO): YES